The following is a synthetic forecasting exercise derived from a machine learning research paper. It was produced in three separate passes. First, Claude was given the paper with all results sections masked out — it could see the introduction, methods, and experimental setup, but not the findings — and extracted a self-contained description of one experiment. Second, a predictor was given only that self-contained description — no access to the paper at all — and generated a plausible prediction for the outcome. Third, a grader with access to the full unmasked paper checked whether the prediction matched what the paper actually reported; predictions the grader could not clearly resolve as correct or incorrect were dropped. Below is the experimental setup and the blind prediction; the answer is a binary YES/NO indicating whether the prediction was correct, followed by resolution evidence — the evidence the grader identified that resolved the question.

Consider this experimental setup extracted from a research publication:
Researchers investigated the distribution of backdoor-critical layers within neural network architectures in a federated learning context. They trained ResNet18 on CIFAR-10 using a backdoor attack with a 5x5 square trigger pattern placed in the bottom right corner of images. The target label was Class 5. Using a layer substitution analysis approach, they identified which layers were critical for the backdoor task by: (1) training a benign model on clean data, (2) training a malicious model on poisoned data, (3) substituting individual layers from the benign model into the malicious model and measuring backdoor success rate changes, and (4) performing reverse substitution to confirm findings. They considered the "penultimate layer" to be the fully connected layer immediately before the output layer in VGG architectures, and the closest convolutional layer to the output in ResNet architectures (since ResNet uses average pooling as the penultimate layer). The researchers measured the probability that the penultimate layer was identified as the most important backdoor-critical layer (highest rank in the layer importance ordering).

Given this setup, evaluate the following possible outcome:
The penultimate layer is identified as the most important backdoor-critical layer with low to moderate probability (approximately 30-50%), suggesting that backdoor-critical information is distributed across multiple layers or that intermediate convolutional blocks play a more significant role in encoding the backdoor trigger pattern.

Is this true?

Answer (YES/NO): NO